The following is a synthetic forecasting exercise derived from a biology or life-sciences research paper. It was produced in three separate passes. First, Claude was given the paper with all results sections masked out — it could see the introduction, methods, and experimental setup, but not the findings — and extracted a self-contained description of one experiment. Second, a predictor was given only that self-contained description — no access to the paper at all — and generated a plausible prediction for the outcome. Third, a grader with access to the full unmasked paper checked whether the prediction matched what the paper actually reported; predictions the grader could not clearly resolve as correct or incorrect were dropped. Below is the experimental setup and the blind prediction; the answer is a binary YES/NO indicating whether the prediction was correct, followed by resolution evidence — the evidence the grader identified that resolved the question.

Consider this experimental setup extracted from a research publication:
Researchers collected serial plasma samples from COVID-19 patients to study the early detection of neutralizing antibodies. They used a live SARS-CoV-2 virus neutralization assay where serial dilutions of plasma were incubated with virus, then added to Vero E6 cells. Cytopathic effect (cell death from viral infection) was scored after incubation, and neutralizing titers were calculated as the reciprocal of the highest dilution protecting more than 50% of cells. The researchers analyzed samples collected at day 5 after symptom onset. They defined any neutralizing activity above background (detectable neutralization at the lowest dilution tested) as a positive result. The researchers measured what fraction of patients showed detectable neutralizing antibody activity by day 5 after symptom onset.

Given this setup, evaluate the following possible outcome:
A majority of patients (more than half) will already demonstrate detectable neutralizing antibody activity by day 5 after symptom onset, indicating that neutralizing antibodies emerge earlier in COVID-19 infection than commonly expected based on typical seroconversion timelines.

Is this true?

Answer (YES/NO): YES